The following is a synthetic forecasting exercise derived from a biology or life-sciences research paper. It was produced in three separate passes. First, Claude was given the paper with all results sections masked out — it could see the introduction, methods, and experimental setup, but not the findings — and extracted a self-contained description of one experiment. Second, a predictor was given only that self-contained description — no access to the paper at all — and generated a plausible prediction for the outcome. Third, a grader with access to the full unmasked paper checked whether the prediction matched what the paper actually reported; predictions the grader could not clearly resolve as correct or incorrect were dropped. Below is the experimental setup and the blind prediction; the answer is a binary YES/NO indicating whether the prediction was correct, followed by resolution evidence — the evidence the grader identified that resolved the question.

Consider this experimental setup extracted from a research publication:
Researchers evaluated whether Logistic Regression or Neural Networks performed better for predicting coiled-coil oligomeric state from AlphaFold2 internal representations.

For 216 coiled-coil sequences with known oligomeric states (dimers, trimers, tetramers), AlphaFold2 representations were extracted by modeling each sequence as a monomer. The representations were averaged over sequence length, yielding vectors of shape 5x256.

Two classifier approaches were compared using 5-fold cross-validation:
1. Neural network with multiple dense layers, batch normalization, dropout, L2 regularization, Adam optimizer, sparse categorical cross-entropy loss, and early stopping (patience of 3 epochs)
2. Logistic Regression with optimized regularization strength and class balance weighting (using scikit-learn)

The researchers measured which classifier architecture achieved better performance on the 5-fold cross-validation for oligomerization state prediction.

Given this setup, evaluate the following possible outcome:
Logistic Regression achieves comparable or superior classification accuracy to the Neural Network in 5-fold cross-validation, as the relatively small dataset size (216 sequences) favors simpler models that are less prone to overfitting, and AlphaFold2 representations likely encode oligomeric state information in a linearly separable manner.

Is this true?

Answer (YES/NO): YES